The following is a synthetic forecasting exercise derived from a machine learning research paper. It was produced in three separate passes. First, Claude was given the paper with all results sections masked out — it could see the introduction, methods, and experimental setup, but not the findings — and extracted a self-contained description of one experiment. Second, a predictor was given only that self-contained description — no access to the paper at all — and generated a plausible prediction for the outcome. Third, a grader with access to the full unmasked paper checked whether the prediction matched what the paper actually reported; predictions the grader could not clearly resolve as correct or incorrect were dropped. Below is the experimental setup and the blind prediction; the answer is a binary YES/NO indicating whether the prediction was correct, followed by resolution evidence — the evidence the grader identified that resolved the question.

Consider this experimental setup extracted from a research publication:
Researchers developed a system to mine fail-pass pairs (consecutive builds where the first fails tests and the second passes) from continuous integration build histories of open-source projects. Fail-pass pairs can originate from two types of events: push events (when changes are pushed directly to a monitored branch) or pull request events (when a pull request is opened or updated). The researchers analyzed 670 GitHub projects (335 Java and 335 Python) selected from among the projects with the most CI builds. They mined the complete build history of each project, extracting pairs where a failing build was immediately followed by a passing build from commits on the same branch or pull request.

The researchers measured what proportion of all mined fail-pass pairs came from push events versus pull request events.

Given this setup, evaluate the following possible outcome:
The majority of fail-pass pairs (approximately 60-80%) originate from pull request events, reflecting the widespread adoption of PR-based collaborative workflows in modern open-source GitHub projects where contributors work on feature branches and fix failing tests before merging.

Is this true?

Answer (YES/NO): NO